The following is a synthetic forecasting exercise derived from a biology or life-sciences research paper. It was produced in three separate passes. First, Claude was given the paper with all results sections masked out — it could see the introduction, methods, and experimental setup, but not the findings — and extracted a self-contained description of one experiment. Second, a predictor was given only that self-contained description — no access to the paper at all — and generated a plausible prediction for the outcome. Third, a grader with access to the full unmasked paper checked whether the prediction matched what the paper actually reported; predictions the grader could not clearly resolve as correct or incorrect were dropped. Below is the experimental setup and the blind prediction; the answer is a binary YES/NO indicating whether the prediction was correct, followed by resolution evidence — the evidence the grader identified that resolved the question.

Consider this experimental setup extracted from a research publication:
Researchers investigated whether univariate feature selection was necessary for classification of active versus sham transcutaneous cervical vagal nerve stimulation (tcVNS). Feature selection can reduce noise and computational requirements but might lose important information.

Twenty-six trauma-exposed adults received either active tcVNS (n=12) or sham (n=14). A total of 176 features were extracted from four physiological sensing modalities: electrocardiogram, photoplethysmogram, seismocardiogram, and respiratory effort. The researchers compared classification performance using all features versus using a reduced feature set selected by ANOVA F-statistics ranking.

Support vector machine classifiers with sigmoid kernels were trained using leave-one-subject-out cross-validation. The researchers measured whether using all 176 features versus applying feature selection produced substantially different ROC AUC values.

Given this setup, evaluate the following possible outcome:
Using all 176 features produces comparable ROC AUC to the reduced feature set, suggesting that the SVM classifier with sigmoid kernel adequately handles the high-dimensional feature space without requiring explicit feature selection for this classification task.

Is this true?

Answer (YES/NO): YES